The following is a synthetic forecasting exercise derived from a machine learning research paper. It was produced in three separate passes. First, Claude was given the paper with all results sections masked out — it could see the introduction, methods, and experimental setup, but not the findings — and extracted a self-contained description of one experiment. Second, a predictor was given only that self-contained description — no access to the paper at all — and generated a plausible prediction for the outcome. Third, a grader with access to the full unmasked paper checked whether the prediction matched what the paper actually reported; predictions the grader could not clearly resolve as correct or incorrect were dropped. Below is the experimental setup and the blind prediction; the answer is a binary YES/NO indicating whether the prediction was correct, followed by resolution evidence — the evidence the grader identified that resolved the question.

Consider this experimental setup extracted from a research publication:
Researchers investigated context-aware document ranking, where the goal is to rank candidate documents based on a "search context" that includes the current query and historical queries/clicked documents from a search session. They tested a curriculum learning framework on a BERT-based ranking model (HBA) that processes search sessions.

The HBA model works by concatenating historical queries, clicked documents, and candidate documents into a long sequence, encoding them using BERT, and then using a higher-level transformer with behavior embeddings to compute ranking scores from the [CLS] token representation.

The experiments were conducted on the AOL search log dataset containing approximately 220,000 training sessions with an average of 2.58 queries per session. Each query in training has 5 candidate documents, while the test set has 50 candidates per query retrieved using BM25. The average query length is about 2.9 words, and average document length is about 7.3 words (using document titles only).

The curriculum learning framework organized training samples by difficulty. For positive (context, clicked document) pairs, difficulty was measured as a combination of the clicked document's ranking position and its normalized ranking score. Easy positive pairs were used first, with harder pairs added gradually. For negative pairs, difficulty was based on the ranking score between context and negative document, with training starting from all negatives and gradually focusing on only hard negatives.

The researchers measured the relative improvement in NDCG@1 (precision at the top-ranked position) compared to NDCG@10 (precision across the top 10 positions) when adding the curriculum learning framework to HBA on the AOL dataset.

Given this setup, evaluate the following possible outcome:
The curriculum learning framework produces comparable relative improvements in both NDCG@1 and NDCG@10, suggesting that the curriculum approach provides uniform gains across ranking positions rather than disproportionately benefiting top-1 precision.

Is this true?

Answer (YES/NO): NO